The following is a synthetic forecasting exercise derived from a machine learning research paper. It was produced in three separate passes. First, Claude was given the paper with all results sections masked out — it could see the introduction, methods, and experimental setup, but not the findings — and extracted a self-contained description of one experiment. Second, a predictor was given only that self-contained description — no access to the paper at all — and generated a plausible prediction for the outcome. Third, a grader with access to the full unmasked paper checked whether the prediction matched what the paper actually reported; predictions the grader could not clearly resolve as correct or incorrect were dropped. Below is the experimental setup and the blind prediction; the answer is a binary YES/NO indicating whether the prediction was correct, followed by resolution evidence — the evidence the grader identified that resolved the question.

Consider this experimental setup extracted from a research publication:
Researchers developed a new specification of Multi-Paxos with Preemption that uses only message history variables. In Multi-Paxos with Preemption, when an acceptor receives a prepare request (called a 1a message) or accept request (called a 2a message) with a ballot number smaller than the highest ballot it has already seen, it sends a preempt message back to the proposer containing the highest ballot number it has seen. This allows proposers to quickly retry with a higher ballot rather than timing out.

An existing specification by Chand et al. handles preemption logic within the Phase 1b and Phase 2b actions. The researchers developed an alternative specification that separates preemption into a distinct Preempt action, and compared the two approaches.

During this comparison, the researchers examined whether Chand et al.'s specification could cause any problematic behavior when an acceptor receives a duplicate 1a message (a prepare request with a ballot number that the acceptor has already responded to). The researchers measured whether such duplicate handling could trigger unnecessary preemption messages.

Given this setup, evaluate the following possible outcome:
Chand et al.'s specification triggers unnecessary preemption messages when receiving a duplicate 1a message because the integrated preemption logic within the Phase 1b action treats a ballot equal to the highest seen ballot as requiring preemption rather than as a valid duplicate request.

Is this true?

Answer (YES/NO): YES